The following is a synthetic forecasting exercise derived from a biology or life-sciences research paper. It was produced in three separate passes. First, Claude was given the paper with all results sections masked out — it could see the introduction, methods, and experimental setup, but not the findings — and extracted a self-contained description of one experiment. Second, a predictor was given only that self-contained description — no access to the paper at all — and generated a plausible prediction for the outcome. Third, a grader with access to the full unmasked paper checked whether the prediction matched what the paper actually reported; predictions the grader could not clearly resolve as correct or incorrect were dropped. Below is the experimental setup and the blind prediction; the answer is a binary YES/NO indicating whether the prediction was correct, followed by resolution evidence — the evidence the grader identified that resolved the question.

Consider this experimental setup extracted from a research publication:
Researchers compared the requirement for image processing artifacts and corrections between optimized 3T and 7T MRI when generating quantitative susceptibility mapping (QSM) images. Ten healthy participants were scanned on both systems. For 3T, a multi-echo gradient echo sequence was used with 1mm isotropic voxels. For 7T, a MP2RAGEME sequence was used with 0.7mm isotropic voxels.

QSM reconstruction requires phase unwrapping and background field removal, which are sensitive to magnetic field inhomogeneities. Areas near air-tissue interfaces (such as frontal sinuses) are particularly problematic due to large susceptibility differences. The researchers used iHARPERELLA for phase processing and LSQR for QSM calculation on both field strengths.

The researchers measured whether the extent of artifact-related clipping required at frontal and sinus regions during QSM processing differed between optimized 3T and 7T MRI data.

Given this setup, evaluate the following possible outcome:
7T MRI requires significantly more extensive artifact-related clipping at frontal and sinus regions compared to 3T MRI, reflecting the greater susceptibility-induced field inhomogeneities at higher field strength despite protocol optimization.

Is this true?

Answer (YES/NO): NO